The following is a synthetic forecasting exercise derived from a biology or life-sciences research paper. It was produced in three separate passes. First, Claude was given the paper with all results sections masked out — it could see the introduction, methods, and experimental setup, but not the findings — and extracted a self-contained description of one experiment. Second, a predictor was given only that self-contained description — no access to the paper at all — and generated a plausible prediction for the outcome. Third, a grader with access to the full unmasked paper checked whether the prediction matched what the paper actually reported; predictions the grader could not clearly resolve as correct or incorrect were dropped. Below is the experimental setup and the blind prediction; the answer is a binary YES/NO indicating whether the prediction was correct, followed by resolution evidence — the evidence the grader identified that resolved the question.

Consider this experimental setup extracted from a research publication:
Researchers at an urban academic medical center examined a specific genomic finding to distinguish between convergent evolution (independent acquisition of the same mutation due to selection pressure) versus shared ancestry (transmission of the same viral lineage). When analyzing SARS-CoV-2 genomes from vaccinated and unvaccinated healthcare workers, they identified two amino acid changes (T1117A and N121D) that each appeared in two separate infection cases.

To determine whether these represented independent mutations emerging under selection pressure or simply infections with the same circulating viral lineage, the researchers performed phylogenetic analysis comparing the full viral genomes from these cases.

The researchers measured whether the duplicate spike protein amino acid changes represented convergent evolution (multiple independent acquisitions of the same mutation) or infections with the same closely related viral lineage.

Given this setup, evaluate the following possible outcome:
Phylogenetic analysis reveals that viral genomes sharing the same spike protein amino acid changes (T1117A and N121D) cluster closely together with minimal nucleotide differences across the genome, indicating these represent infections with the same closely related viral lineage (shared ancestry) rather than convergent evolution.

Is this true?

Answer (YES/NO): YES